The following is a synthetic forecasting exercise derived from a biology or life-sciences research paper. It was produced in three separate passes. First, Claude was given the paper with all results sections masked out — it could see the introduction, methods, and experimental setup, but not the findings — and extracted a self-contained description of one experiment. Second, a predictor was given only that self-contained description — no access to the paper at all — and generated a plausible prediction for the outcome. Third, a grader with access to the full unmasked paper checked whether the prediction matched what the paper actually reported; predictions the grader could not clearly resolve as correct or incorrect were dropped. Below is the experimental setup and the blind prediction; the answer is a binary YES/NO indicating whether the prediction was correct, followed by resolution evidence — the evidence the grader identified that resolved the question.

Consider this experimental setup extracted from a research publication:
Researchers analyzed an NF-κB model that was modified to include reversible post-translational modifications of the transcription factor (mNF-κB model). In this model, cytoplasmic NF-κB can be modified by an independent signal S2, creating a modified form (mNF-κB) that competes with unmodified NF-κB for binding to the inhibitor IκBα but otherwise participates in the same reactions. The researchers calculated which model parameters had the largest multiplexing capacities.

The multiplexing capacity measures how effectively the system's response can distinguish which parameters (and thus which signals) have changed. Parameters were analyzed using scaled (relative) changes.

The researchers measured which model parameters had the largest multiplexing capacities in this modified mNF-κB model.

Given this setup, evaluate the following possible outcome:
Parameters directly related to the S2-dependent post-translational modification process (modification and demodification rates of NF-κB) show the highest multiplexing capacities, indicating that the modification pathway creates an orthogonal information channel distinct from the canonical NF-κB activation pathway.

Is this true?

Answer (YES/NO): NO